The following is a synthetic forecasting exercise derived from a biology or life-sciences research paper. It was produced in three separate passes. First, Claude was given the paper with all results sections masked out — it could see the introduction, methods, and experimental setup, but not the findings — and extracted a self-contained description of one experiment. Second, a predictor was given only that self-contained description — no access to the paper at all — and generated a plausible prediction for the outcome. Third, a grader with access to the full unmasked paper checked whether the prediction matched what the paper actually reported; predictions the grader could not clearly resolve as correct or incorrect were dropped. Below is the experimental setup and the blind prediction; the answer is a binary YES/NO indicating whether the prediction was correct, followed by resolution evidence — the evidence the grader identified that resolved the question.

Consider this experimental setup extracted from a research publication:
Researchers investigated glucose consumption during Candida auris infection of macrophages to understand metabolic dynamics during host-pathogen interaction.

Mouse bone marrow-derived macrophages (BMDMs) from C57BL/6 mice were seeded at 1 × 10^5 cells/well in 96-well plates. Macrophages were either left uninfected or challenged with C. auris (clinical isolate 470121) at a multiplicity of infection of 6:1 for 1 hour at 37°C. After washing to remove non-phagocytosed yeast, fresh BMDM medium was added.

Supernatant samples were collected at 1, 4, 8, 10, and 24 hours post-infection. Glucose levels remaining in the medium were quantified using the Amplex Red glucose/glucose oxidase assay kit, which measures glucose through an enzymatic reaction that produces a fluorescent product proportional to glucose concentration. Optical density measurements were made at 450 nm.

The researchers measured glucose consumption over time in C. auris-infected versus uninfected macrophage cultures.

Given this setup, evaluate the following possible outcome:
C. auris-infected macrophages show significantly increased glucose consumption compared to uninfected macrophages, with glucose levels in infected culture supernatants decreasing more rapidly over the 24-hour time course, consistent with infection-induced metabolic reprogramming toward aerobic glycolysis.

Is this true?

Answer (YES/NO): YES